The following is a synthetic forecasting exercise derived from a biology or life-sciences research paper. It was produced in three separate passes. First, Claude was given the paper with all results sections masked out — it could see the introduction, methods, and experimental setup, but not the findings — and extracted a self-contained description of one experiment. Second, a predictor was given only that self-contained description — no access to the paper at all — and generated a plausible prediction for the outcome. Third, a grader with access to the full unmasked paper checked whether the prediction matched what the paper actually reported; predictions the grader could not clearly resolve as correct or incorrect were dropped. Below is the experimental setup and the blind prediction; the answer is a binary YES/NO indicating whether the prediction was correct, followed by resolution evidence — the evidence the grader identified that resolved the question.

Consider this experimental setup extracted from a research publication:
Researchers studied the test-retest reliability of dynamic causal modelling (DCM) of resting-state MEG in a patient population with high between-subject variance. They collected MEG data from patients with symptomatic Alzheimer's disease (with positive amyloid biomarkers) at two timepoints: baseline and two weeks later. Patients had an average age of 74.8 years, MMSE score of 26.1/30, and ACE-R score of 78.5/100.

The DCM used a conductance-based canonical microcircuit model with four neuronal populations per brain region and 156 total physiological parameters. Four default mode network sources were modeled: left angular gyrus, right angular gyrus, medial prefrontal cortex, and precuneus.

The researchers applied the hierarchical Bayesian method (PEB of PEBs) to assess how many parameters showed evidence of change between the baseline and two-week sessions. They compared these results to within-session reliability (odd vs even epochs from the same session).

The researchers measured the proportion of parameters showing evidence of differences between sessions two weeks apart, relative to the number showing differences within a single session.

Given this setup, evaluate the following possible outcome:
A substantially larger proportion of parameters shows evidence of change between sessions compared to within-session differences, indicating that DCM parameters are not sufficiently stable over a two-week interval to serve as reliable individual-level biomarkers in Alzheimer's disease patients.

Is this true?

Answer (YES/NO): NO